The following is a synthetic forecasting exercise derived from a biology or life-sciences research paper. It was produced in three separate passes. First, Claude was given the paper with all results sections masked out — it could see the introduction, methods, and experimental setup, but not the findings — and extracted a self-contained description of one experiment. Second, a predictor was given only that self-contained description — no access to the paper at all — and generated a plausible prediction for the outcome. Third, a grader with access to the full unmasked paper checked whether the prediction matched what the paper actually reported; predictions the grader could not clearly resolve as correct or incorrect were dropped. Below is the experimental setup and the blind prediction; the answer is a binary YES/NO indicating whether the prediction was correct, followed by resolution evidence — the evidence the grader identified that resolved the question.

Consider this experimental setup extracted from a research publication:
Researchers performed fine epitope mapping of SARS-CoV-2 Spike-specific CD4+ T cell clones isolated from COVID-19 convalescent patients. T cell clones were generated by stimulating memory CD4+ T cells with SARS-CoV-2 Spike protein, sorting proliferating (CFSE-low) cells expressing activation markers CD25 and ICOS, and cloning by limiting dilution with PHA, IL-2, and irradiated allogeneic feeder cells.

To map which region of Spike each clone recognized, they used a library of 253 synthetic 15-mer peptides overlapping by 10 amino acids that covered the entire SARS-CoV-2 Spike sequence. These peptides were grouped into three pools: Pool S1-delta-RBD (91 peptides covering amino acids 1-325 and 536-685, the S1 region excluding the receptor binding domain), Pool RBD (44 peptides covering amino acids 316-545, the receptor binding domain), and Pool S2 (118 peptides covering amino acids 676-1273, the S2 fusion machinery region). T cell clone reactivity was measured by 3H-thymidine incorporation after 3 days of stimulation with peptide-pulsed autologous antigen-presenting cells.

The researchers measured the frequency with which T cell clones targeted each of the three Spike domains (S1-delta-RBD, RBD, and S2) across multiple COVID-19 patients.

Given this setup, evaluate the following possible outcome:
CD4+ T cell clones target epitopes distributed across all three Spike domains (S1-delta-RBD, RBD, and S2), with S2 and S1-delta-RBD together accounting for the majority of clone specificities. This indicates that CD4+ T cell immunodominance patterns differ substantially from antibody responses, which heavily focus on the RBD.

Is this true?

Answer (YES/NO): NO